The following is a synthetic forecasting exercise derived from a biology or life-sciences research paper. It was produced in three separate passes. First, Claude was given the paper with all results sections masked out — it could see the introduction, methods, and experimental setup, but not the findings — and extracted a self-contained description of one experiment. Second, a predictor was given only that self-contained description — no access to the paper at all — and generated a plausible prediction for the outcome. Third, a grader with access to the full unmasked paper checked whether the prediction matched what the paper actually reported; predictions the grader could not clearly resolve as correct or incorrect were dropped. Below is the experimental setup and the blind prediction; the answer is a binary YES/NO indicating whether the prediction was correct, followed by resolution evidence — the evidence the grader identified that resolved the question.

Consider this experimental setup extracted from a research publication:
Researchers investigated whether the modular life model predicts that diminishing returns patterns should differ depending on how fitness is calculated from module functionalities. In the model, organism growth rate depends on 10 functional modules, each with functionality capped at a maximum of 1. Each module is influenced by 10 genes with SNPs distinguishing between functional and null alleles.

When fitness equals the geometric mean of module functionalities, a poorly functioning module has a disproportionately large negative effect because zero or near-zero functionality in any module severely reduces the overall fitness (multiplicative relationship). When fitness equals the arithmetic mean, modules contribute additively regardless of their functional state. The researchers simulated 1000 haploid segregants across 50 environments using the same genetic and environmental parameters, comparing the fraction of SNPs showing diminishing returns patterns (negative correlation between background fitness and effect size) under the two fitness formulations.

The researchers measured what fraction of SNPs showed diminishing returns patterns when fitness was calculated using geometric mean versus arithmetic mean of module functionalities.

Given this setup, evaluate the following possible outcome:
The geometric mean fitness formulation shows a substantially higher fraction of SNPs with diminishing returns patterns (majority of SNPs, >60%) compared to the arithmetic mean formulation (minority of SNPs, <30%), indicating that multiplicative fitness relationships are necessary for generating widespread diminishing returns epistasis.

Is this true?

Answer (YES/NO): NO